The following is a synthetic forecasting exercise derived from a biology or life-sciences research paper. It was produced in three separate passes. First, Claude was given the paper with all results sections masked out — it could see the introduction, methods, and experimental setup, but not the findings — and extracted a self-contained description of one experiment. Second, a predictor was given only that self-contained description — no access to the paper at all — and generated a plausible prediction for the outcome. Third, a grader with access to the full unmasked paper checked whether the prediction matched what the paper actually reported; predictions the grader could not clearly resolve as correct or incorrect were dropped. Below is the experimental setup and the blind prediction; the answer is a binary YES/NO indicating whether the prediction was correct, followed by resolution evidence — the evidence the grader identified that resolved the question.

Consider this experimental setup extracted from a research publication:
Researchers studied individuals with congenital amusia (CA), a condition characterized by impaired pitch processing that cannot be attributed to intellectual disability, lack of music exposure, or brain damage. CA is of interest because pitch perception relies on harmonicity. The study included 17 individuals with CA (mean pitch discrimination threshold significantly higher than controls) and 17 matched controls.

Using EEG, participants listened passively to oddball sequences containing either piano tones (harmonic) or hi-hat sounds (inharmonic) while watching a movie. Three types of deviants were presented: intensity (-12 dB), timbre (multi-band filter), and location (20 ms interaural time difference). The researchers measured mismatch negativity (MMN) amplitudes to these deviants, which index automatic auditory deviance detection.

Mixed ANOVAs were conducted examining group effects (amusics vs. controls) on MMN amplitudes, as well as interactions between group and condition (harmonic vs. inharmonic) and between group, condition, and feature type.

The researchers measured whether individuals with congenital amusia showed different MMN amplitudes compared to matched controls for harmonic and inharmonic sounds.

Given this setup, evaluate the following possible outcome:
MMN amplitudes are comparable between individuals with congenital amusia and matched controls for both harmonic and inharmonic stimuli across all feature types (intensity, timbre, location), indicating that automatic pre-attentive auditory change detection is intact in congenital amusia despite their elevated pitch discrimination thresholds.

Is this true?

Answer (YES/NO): YES